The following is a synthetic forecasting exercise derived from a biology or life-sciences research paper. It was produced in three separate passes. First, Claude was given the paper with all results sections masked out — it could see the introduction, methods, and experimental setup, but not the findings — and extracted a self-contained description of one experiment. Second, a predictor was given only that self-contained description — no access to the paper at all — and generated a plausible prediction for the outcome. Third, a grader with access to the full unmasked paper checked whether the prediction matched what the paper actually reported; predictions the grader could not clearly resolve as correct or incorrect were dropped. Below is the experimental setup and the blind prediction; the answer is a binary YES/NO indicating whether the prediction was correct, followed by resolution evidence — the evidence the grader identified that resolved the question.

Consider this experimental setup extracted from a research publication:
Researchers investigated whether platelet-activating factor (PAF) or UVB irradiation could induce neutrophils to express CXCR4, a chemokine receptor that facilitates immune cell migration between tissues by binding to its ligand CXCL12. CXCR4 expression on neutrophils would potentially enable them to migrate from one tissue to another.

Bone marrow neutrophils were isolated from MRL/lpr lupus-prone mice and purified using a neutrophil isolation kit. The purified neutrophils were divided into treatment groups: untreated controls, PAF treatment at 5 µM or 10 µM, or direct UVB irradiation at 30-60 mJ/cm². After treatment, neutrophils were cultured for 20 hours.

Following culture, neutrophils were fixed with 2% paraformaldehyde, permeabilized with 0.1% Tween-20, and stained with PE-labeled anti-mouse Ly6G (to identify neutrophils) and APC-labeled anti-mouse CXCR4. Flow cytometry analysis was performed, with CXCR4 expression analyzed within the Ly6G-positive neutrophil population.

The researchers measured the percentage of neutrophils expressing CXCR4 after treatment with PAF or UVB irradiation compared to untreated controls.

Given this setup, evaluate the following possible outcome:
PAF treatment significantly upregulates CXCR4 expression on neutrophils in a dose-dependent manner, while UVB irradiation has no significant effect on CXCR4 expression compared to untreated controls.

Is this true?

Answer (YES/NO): NO